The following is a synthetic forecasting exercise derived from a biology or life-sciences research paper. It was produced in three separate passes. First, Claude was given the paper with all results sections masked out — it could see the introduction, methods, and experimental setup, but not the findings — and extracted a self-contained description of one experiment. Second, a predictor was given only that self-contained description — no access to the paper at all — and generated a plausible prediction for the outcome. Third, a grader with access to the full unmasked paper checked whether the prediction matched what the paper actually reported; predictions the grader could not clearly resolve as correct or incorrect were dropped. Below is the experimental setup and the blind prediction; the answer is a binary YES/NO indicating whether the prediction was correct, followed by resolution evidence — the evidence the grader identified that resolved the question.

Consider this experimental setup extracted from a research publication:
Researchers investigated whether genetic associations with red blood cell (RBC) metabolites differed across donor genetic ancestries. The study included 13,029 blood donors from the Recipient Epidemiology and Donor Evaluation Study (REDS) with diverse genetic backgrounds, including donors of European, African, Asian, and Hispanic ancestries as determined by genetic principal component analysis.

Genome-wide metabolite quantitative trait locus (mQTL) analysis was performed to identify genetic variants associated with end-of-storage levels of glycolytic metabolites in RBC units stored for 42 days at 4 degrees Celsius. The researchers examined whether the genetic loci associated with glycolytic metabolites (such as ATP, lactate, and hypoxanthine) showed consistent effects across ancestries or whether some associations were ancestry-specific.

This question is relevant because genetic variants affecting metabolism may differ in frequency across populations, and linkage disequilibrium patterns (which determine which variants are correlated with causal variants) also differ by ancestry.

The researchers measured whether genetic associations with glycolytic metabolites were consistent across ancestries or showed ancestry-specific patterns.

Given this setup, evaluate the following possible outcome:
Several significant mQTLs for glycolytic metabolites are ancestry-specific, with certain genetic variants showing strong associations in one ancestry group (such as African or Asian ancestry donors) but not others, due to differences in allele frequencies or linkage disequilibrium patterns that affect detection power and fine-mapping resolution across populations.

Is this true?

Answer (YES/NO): YES